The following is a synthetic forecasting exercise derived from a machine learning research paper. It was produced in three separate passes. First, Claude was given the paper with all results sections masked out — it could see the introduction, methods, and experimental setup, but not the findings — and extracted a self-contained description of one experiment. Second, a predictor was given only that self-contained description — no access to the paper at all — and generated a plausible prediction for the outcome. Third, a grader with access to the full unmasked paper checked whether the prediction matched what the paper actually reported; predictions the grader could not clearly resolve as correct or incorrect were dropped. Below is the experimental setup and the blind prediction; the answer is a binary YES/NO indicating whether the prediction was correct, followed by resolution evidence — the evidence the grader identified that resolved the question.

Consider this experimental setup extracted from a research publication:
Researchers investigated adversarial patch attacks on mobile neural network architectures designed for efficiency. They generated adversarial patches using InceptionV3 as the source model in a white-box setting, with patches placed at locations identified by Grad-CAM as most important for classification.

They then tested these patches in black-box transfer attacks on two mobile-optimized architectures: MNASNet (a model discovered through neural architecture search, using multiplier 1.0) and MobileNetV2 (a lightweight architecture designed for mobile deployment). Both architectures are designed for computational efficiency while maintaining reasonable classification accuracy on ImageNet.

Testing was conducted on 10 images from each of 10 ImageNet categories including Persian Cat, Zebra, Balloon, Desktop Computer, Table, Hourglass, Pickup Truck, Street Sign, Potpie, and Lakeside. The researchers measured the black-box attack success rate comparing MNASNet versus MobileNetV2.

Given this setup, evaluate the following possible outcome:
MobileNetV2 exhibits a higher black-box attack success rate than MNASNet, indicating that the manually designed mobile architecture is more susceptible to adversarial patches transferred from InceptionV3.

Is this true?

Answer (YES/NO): YES